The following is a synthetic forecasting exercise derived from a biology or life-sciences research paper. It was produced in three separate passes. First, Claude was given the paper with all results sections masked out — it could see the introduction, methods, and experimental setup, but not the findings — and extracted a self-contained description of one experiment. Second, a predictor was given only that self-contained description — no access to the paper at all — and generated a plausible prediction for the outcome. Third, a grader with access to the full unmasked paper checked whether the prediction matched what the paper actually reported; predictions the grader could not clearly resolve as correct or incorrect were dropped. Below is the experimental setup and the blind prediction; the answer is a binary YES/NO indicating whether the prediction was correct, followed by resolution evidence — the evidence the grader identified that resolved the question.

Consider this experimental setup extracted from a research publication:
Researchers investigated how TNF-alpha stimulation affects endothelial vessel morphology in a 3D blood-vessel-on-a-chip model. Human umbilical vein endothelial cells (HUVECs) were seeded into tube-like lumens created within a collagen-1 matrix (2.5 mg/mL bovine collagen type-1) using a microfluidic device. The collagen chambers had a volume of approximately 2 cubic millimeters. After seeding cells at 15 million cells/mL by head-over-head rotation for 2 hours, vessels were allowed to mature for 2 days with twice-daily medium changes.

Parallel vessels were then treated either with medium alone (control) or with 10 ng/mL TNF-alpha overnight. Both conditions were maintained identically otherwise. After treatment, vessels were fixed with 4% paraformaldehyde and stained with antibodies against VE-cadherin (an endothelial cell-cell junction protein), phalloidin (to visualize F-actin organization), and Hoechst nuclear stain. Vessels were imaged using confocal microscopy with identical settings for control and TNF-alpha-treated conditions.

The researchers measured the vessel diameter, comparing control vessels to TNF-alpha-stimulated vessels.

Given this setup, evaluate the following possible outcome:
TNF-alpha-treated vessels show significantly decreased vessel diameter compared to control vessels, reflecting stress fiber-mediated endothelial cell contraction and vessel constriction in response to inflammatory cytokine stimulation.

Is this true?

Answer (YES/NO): YES